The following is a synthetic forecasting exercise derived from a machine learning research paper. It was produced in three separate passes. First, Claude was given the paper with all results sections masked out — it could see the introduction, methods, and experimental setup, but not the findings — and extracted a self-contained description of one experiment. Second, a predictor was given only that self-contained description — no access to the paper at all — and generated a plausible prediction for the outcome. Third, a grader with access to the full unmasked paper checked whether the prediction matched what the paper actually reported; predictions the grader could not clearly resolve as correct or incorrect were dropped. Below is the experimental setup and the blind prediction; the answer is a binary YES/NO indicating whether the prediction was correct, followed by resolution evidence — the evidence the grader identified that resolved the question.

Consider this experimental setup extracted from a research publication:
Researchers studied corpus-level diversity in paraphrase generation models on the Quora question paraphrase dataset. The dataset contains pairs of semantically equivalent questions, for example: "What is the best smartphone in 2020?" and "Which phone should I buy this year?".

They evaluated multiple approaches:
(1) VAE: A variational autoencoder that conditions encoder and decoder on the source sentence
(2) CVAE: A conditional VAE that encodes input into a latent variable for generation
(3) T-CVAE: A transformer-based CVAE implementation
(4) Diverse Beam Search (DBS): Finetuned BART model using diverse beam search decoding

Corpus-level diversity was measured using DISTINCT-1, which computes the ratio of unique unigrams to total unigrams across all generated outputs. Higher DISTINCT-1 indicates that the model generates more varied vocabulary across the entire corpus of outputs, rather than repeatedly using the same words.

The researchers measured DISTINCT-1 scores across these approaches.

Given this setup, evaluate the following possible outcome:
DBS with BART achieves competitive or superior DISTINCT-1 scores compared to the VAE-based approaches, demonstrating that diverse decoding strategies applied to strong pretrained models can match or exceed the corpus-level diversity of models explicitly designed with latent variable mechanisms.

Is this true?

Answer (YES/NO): NO